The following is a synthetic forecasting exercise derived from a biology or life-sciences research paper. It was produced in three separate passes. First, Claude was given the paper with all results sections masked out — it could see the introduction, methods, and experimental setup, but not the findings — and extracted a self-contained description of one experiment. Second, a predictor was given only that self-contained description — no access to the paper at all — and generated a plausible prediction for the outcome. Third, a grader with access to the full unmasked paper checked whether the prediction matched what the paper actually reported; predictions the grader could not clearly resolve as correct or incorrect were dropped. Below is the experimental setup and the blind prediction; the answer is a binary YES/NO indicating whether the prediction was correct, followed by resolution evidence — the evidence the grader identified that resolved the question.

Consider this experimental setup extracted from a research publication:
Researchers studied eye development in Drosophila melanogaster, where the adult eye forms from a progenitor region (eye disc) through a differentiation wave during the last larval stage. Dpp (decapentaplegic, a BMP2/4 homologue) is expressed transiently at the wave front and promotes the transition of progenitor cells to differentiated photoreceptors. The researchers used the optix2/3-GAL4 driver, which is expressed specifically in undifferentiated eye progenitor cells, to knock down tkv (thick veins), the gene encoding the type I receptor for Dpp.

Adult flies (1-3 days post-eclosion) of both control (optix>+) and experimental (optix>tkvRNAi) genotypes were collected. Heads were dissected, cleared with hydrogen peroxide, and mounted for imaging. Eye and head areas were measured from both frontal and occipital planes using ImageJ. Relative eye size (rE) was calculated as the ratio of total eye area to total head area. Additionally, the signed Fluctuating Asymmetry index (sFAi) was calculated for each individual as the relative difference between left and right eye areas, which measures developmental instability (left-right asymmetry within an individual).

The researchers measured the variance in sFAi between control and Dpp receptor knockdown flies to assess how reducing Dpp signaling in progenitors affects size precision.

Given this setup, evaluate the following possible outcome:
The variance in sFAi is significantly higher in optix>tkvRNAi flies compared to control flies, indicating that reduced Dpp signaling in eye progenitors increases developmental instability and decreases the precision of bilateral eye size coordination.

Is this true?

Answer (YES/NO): YES